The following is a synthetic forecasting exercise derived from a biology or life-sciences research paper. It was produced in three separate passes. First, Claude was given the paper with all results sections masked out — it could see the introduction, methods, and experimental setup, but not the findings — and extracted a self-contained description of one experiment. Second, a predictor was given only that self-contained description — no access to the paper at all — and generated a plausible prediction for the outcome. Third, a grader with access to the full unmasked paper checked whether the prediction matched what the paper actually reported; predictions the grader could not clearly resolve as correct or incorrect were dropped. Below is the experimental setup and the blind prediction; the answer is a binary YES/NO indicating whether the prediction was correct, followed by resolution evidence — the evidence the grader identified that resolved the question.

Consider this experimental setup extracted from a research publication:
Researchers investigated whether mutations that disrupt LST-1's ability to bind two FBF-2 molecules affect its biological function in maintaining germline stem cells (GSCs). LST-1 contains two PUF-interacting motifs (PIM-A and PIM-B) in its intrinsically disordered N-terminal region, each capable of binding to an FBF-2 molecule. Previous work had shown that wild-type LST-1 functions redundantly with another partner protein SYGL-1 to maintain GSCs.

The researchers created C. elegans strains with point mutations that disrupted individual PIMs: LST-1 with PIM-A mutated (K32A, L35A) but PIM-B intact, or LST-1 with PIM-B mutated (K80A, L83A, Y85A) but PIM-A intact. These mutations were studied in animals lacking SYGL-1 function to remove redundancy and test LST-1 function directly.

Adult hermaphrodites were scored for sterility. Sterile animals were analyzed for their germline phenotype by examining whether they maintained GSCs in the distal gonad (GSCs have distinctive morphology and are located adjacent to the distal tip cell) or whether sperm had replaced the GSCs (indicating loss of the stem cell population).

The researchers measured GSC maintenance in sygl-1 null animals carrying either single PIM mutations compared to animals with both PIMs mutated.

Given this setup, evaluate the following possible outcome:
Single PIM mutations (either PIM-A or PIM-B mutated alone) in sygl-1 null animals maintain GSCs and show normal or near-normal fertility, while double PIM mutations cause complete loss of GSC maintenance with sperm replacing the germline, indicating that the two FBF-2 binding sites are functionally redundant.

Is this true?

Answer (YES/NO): YES